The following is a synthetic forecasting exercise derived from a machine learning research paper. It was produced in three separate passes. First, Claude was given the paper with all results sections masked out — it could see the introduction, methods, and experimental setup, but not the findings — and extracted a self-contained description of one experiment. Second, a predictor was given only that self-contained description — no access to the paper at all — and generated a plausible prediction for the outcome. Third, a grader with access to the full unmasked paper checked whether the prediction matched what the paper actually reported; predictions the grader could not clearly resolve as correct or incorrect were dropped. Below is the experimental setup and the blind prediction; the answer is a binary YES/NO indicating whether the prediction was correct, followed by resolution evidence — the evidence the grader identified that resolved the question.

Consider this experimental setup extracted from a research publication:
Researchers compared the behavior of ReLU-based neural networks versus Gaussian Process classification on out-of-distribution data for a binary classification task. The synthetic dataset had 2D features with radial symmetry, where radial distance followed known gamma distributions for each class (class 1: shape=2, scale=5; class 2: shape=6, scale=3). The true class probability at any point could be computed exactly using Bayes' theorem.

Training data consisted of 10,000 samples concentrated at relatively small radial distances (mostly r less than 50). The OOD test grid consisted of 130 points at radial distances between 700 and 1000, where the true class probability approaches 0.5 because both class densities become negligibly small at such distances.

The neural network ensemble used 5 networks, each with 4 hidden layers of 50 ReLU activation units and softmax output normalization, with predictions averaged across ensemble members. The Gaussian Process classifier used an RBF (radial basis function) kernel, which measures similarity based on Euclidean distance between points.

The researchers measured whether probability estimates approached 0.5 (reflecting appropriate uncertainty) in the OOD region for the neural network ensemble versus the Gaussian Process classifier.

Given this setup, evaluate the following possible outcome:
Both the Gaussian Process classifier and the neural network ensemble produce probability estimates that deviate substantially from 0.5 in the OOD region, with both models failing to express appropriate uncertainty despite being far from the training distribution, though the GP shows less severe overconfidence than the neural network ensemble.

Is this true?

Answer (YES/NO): NO